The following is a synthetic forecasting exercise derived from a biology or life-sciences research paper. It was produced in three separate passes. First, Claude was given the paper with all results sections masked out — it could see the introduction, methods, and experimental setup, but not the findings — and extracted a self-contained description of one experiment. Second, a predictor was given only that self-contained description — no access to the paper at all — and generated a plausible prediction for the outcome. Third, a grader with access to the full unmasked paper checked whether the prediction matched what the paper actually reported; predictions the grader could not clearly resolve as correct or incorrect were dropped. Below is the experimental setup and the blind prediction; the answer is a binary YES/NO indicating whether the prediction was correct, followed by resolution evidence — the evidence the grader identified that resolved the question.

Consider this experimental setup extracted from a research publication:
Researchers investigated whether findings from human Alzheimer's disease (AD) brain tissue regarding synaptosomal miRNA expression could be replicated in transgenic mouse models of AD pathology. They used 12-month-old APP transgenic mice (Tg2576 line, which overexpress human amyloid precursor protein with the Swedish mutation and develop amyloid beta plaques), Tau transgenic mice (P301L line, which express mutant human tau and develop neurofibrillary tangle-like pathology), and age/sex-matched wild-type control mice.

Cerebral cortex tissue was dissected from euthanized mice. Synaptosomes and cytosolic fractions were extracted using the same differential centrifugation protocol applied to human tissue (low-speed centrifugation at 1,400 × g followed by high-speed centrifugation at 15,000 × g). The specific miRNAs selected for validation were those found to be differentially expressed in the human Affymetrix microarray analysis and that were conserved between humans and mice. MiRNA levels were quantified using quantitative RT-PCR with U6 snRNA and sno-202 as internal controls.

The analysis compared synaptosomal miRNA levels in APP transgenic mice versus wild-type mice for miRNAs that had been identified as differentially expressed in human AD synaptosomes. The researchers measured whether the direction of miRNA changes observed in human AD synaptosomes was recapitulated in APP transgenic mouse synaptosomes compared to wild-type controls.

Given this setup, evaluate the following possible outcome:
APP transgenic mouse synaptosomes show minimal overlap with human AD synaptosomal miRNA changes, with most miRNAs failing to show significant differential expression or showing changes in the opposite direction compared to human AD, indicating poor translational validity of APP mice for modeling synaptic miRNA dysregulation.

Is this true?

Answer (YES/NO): NO